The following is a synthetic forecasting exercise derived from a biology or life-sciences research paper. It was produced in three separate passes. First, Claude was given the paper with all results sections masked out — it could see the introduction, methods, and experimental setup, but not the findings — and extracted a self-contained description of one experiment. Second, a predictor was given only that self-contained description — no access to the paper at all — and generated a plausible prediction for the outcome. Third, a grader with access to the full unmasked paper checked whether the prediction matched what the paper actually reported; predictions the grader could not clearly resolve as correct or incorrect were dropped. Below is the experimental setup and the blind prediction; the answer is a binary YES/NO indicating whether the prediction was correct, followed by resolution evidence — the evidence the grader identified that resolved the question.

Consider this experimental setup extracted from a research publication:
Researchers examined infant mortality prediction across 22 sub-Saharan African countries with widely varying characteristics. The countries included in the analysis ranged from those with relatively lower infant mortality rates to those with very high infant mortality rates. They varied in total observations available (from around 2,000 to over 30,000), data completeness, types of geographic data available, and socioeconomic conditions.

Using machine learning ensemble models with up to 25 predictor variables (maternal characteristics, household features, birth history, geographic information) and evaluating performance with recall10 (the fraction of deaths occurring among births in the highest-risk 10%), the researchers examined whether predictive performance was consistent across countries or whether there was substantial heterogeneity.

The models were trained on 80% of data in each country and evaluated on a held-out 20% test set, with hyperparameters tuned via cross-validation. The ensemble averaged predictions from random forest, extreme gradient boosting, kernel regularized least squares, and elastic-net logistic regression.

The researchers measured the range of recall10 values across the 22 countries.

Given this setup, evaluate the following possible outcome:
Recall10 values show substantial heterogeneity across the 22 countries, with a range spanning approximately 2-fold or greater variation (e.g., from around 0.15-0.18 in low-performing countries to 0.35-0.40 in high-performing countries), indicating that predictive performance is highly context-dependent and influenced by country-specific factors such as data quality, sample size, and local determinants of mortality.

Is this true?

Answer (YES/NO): NO